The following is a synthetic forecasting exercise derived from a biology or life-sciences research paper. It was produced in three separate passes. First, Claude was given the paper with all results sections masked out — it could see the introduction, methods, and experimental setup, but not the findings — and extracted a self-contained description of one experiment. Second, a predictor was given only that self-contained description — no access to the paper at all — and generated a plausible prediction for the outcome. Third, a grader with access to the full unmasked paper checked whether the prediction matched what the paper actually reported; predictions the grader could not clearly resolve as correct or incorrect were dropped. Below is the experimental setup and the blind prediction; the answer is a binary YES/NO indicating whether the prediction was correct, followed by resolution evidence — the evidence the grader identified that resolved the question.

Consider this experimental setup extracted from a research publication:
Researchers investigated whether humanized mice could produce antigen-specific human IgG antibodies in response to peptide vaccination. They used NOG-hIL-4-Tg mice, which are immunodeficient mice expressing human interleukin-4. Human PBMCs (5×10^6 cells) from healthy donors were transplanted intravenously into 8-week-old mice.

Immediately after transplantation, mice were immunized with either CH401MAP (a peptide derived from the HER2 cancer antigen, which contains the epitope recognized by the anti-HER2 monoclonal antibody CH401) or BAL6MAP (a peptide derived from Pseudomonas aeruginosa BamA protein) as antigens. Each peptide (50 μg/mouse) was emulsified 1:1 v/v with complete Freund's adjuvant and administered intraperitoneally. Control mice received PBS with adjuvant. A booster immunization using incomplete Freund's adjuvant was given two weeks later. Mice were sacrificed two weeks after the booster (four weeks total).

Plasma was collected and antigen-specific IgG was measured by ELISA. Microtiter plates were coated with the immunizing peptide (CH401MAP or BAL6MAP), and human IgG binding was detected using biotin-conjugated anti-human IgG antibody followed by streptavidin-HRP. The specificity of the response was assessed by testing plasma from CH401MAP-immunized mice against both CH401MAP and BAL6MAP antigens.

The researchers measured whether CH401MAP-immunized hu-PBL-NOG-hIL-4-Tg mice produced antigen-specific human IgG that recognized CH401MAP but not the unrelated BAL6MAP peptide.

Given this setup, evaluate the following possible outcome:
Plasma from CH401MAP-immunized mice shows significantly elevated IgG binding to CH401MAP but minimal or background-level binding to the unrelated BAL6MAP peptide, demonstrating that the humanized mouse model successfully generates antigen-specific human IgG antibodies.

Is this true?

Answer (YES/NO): NO